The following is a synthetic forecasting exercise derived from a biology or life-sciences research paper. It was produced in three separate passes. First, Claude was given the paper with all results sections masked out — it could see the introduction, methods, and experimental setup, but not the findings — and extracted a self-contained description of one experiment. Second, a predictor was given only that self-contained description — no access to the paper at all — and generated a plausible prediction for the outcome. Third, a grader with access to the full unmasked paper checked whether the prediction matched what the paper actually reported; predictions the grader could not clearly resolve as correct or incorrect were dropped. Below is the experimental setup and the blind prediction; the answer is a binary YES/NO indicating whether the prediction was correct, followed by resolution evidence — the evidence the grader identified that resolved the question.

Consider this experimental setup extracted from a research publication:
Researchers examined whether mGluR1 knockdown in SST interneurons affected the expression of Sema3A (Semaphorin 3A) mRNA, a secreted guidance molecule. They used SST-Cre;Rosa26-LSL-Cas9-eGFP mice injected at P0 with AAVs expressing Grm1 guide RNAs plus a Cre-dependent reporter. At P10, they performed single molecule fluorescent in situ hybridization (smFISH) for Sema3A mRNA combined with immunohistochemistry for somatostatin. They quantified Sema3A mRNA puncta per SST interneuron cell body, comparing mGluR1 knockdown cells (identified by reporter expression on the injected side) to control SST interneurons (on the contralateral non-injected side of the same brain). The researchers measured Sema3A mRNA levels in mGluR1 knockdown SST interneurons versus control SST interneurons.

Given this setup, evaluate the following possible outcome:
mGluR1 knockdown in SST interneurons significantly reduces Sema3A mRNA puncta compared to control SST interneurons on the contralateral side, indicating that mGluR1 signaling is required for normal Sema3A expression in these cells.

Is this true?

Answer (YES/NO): YES